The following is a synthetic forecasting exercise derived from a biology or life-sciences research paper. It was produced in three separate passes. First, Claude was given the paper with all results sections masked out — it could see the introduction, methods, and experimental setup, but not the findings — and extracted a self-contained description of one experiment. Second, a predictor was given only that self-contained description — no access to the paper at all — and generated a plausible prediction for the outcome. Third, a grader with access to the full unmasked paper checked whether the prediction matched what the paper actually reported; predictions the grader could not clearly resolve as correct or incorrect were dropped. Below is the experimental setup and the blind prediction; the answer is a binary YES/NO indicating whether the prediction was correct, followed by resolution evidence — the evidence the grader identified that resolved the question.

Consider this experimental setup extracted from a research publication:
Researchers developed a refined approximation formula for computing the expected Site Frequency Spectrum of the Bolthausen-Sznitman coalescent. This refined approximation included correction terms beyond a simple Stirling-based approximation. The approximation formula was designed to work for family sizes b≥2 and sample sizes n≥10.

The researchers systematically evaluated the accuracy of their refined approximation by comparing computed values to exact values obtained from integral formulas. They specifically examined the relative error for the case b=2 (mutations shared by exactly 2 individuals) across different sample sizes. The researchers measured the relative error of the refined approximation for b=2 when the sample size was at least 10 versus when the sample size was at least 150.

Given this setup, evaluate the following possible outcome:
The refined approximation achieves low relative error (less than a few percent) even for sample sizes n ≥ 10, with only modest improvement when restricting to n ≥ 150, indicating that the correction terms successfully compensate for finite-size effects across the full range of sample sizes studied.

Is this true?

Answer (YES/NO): YES